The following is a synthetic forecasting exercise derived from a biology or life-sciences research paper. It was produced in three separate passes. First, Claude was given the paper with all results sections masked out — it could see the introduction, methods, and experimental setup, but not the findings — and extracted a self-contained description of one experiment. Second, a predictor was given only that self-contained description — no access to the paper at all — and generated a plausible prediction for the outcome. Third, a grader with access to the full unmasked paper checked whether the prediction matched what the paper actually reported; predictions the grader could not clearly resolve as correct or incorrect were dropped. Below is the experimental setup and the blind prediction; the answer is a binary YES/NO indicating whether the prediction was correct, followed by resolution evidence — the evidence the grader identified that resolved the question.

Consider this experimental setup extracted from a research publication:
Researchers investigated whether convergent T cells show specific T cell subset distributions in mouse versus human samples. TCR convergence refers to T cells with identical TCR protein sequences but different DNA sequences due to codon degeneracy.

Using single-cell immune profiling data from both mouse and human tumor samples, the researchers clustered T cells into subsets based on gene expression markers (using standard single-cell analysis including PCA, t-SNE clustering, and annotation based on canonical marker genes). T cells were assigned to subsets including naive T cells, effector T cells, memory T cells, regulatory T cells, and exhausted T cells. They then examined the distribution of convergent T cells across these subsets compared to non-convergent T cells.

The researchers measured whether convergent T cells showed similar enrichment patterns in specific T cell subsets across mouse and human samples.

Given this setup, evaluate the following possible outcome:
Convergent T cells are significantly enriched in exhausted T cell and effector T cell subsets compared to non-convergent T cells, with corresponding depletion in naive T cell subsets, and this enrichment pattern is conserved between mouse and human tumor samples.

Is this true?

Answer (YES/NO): YES